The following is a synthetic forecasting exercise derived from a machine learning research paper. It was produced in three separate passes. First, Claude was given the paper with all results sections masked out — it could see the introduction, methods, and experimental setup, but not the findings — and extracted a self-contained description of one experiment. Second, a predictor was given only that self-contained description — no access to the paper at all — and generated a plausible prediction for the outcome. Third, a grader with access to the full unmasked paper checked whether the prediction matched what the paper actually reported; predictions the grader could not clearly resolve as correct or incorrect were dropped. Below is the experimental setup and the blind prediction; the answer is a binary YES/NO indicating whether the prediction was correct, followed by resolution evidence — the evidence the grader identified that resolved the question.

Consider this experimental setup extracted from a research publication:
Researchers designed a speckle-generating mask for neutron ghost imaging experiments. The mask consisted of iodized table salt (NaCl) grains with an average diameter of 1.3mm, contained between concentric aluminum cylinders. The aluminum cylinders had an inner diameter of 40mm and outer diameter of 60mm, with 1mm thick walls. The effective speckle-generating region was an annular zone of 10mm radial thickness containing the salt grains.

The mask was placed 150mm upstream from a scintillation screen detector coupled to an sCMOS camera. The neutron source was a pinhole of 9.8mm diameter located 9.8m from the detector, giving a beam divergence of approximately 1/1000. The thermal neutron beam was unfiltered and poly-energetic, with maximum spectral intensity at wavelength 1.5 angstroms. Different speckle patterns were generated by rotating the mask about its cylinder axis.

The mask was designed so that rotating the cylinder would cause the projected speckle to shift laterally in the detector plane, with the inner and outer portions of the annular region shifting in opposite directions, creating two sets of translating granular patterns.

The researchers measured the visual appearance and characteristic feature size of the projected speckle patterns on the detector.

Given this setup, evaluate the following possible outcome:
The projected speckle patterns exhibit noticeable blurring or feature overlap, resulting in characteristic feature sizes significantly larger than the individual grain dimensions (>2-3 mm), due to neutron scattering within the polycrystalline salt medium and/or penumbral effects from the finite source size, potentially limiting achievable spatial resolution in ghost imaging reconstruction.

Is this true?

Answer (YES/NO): NO